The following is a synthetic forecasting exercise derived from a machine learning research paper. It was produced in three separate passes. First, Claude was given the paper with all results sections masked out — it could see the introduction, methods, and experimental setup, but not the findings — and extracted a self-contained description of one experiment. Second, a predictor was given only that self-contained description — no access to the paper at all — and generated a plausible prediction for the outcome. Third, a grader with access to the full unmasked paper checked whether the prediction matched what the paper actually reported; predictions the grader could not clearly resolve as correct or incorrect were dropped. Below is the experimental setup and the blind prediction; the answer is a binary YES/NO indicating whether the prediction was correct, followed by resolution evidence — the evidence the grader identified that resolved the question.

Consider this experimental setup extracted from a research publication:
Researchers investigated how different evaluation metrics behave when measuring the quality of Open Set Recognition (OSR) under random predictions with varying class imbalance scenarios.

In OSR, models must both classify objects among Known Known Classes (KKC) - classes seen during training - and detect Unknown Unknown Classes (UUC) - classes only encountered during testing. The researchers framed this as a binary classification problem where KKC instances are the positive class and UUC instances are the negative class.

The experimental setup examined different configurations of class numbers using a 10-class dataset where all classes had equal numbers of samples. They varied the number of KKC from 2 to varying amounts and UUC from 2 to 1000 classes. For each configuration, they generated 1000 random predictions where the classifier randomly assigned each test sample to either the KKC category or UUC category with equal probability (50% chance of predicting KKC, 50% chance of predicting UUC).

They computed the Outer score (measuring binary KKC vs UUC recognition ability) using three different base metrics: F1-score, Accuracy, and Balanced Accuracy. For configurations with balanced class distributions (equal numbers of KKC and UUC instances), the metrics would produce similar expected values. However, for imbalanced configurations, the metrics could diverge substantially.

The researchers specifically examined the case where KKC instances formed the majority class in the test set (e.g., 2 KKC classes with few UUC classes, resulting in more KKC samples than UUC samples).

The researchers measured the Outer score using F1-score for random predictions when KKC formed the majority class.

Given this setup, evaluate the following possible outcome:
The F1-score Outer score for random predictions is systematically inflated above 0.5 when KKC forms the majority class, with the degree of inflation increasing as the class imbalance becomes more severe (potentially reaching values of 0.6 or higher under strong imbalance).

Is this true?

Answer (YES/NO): YES